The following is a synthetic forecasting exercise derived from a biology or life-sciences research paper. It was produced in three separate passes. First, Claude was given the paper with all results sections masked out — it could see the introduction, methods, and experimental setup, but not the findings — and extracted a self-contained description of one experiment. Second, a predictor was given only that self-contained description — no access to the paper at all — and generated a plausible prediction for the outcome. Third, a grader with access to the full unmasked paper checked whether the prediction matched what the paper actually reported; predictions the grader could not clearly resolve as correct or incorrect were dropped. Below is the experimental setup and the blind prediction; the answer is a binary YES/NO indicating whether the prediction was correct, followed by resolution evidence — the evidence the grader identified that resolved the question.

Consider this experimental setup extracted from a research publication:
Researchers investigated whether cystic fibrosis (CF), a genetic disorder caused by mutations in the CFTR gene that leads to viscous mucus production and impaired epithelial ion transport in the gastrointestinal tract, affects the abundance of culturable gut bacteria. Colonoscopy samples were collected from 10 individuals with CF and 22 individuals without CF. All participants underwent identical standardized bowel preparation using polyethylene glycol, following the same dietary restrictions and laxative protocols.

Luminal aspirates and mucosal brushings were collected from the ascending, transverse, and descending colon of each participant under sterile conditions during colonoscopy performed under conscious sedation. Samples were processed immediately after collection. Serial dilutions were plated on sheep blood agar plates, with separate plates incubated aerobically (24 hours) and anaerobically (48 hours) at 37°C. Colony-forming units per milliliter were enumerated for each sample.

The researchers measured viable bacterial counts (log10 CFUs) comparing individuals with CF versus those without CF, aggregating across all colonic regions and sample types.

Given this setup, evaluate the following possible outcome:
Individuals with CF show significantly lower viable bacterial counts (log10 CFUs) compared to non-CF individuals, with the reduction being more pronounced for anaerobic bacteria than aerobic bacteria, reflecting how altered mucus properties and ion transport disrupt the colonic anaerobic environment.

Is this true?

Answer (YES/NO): NO